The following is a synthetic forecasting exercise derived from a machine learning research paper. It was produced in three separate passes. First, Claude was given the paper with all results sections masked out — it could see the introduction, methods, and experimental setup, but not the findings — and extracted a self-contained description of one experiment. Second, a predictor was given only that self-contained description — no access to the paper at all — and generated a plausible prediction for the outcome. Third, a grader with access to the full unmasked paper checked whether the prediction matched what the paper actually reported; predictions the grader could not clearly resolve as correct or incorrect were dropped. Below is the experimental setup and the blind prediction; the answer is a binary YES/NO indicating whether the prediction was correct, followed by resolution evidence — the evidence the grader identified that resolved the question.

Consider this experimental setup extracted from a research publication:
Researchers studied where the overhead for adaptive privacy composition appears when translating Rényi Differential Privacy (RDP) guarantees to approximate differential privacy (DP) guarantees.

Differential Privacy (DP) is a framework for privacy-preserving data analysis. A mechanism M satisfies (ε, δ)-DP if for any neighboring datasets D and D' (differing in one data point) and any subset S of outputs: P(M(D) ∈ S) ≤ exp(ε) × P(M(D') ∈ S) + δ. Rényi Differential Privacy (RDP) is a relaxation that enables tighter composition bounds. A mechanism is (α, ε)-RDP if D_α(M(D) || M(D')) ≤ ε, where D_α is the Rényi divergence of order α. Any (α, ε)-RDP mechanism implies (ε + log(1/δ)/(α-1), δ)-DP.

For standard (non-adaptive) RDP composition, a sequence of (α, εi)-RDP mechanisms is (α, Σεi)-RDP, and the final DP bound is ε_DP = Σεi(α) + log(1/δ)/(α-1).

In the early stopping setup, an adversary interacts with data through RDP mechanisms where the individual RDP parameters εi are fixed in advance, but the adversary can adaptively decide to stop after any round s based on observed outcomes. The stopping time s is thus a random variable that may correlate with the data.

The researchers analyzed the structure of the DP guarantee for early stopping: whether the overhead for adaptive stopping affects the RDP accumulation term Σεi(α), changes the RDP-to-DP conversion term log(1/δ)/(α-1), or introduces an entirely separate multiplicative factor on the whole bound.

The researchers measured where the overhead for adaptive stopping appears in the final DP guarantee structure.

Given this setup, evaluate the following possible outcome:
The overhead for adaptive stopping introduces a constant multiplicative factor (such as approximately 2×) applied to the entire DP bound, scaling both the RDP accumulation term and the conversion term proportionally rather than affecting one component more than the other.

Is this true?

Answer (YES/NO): NO